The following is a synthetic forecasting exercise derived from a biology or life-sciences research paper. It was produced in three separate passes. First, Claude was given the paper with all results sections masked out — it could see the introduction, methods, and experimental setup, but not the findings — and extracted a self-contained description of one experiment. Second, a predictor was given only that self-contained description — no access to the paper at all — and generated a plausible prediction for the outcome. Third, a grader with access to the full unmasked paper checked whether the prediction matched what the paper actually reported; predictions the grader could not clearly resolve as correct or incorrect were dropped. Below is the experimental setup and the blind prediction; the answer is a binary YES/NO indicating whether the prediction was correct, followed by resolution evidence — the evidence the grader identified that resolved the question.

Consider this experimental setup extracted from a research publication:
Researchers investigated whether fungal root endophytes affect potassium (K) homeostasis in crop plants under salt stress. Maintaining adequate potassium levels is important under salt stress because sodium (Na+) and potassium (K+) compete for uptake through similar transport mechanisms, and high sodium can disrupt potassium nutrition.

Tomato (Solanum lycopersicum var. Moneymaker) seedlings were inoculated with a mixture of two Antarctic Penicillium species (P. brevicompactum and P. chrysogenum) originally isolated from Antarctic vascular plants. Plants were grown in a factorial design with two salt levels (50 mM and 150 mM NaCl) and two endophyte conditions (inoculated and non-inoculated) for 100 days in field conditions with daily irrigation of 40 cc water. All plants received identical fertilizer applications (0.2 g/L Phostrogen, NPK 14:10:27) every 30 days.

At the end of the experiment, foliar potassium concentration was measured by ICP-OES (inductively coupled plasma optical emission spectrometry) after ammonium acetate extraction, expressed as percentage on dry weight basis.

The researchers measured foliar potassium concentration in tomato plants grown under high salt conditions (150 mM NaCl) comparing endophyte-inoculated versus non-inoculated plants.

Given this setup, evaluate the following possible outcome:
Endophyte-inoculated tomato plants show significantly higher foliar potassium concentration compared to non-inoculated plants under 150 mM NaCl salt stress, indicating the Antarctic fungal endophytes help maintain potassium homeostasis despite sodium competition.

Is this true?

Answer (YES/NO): NO